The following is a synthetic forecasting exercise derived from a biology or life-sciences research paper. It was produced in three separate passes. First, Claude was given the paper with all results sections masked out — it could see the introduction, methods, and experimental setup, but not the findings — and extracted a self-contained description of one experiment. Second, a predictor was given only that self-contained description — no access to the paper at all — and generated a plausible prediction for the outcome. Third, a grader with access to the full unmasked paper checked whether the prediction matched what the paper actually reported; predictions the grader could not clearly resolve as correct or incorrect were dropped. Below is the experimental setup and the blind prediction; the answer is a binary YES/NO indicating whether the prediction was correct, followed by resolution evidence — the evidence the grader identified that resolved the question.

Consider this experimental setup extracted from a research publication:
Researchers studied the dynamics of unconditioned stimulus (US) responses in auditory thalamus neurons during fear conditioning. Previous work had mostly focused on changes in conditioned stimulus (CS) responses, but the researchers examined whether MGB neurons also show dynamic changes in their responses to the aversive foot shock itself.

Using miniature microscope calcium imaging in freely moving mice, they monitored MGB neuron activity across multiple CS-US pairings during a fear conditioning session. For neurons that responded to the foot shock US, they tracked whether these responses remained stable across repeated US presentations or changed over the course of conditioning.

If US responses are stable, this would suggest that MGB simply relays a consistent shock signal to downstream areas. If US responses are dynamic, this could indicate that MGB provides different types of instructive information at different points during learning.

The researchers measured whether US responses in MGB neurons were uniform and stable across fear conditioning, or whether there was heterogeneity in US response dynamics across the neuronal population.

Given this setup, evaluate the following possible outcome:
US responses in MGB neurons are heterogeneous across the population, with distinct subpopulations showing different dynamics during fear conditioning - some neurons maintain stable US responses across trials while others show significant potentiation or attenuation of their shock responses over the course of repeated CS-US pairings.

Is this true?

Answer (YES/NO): YES